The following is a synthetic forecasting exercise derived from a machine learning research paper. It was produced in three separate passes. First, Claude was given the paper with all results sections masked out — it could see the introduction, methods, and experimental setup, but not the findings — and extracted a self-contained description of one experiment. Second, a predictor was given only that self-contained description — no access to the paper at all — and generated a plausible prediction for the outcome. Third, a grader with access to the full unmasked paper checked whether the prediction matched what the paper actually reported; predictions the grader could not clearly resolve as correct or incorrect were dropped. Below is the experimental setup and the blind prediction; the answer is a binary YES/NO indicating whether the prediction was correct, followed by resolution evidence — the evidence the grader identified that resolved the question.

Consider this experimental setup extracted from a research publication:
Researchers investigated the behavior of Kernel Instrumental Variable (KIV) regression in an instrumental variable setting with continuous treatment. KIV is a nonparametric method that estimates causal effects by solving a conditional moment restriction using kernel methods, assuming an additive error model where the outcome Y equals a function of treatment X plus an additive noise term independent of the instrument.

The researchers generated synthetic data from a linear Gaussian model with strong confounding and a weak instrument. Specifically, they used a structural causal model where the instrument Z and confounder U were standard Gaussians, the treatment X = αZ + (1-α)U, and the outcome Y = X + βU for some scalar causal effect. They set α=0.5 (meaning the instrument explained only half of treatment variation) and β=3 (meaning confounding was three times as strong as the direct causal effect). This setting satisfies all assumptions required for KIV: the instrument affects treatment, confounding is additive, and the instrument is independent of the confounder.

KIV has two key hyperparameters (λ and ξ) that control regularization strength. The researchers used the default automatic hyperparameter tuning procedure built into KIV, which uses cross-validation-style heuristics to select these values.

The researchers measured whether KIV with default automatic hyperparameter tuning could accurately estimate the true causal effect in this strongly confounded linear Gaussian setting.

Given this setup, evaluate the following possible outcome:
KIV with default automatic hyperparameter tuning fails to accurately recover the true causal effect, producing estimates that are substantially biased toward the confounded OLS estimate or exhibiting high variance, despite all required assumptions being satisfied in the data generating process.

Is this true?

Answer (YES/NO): YES